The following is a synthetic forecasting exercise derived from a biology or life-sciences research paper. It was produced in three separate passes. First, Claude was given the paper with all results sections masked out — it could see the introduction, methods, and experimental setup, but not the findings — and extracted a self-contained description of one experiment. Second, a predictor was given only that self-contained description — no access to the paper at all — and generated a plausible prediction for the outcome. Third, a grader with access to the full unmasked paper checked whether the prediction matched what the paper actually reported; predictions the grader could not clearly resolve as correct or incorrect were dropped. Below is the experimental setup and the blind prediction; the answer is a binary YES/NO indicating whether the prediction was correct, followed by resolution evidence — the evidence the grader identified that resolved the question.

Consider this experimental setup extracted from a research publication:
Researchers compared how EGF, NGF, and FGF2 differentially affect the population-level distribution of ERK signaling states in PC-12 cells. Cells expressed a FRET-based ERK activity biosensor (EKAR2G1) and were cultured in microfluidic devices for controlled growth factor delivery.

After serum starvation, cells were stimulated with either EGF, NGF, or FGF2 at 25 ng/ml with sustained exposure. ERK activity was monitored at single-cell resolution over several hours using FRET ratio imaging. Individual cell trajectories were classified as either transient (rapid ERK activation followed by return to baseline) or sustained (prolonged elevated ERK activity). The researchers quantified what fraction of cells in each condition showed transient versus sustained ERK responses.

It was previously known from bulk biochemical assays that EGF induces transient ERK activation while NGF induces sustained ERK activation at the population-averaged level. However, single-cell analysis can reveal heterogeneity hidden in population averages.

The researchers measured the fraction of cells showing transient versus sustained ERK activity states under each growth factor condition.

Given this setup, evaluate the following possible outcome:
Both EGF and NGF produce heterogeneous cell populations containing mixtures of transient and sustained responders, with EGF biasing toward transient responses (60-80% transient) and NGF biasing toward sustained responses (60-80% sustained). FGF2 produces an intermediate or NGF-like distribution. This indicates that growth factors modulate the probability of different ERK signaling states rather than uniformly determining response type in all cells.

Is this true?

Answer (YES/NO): NO